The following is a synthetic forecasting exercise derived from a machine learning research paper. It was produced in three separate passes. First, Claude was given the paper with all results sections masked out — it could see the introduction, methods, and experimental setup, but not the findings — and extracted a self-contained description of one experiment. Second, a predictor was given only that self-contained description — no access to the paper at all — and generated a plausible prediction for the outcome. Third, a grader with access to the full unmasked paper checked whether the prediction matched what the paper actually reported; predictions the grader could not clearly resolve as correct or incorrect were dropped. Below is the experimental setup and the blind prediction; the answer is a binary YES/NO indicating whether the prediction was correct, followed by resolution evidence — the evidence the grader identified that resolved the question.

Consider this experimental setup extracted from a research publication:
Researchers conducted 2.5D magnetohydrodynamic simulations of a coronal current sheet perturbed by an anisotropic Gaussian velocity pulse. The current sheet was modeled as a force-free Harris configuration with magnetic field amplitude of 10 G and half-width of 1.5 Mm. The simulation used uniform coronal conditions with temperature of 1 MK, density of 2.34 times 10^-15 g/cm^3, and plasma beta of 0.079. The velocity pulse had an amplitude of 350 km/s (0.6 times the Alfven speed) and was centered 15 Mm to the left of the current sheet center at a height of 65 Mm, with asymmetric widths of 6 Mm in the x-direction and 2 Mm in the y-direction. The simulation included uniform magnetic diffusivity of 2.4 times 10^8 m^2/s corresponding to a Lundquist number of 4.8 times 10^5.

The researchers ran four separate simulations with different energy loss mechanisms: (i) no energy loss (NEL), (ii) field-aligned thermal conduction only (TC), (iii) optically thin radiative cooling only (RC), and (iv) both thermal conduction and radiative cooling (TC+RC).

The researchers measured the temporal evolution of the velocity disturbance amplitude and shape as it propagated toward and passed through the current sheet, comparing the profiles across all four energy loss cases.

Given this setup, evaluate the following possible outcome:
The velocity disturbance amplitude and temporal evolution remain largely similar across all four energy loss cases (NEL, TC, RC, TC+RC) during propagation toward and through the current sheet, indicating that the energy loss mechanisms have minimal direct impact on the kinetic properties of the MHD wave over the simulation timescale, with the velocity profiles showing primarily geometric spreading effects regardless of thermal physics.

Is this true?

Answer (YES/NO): YES